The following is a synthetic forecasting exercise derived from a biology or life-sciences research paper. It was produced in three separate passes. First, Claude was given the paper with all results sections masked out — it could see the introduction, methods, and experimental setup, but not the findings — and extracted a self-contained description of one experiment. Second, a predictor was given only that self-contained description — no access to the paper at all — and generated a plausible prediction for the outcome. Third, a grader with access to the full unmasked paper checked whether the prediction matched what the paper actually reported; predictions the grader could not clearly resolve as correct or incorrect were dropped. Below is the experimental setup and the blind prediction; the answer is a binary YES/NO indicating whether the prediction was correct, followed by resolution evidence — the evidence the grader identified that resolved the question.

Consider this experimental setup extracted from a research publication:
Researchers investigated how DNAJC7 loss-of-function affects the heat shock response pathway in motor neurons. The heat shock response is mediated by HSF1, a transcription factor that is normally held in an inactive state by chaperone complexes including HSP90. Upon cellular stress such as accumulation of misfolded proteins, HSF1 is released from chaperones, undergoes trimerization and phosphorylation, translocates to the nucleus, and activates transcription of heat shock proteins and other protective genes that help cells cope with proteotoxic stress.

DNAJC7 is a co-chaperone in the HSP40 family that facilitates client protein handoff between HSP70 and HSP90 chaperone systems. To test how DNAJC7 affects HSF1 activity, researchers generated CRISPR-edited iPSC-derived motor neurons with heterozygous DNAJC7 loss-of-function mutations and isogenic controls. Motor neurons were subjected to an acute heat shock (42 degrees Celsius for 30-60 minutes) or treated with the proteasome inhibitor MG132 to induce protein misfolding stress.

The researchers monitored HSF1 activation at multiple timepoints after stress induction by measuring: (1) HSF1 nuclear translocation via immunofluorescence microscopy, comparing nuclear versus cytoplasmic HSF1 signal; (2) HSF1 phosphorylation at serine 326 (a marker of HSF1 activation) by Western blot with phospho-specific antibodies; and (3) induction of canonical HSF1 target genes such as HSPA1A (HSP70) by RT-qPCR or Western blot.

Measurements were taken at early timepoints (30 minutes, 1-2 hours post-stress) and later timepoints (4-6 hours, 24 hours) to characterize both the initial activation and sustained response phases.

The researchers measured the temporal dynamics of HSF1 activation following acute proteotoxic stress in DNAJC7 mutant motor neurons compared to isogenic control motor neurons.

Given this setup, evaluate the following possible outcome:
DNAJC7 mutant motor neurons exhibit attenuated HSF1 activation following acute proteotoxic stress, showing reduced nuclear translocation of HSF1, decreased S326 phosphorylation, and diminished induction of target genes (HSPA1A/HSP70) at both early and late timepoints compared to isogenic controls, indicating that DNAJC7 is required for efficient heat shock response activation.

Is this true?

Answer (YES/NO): NO